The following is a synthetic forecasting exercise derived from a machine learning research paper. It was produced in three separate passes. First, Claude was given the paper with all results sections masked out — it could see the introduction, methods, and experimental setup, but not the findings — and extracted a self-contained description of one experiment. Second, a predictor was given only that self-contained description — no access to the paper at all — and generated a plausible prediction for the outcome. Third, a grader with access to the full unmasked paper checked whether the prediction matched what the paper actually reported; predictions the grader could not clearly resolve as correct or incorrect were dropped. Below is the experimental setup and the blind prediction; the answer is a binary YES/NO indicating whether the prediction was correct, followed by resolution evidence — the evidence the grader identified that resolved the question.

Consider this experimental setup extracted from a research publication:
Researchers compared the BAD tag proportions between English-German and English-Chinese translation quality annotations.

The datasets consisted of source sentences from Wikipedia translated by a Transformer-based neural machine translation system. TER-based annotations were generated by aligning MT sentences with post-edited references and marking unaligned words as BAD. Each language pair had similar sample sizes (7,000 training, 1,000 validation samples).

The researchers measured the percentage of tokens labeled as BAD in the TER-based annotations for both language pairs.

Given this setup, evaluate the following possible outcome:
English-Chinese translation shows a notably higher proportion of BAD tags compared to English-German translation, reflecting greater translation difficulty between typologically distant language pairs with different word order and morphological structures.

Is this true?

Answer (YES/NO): YES